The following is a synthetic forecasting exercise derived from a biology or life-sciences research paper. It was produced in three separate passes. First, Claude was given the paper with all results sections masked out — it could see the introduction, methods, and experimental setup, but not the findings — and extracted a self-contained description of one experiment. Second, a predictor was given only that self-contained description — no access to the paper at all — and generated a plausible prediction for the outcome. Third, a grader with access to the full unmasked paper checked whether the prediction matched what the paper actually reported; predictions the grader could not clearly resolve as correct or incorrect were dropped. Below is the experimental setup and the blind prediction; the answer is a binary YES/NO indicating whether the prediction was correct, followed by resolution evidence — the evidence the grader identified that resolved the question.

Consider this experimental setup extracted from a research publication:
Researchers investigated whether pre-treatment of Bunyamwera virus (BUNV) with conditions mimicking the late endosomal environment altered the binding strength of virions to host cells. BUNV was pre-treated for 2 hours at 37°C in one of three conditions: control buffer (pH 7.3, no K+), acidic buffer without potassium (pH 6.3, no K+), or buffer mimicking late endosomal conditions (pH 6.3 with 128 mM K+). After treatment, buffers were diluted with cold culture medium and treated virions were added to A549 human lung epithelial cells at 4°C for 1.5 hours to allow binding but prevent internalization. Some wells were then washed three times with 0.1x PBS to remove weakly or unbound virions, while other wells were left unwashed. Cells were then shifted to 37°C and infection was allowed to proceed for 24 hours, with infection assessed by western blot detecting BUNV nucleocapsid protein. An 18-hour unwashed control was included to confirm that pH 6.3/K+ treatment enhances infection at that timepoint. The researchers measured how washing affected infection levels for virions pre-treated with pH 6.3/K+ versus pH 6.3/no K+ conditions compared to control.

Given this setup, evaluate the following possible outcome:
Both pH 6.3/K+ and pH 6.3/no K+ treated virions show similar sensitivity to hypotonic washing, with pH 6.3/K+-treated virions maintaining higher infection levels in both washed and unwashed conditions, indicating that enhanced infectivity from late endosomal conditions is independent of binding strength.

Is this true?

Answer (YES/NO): NO